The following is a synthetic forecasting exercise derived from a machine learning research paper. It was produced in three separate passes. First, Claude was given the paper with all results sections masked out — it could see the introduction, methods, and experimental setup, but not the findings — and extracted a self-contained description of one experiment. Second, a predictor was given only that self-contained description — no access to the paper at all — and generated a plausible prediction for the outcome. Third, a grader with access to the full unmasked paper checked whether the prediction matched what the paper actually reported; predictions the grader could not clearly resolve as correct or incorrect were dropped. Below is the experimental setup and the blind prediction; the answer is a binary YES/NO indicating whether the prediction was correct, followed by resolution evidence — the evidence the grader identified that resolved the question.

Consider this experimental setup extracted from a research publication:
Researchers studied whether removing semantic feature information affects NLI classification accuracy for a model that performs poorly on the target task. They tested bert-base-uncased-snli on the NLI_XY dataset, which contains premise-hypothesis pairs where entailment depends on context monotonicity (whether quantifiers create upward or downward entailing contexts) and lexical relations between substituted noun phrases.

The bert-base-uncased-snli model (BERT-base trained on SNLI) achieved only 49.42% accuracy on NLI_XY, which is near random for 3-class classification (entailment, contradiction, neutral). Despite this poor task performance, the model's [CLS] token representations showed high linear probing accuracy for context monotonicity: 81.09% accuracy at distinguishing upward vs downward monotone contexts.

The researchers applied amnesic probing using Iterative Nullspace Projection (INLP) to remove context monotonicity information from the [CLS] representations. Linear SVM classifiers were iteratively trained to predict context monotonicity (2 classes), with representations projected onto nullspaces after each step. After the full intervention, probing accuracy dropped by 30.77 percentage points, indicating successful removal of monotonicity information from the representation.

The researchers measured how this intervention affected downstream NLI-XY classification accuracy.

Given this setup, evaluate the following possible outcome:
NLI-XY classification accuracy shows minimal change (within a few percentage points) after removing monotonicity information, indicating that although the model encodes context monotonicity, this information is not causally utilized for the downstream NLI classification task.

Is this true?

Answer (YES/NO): NO